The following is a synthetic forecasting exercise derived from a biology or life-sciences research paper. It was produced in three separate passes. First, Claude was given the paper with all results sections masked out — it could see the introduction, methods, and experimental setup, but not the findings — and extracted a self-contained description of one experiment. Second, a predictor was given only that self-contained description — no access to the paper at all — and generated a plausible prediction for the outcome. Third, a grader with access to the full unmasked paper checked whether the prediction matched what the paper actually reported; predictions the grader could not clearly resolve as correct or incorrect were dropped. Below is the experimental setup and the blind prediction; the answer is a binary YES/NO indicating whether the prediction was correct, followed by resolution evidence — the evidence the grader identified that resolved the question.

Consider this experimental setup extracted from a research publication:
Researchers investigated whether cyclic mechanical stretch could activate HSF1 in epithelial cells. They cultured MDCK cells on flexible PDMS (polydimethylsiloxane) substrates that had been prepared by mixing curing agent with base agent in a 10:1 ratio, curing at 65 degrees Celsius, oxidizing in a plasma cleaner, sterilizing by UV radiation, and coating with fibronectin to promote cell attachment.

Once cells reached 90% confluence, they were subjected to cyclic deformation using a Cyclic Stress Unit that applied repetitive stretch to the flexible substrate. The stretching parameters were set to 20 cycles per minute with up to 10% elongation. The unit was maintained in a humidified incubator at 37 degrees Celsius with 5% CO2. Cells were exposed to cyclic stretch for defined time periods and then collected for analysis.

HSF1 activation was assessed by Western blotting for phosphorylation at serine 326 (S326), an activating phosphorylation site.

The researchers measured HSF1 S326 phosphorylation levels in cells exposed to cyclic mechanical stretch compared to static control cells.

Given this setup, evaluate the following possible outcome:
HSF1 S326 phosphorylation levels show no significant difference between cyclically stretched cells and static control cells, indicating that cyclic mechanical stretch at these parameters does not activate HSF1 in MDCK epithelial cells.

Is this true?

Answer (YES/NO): NO